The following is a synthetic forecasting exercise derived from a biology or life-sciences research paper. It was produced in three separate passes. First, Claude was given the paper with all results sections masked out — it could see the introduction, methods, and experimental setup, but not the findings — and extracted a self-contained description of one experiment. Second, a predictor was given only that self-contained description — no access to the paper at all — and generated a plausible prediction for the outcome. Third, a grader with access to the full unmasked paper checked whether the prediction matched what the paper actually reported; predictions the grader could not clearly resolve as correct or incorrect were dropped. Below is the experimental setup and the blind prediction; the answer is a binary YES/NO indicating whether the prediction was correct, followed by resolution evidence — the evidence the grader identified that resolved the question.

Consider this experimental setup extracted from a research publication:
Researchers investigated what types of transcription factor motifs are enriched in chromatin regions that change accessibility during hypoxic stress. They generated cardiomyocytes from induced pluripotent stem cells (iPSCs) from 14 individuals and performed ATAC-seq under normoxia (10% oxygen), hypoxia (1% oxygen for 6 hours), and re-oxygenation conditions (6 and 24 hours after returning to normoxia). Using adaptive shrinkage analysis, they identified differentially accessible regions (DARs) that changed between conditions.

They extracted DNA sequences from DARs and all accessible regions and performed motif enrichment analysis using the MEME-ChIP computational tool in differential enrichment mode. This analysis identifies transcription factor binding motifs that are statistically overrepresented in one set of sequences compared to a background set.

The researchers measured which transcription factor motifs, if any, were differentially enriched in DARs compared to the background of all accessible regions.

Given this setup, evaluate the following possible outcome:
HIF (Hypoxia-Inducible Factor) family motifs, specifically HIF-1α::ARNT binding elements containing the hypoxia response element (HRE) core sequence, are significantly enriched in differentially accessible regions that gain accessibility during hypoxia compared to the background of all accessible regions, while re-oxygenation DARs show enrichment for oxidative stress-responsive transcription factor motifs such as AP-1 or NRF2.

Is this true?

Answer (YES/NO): NO